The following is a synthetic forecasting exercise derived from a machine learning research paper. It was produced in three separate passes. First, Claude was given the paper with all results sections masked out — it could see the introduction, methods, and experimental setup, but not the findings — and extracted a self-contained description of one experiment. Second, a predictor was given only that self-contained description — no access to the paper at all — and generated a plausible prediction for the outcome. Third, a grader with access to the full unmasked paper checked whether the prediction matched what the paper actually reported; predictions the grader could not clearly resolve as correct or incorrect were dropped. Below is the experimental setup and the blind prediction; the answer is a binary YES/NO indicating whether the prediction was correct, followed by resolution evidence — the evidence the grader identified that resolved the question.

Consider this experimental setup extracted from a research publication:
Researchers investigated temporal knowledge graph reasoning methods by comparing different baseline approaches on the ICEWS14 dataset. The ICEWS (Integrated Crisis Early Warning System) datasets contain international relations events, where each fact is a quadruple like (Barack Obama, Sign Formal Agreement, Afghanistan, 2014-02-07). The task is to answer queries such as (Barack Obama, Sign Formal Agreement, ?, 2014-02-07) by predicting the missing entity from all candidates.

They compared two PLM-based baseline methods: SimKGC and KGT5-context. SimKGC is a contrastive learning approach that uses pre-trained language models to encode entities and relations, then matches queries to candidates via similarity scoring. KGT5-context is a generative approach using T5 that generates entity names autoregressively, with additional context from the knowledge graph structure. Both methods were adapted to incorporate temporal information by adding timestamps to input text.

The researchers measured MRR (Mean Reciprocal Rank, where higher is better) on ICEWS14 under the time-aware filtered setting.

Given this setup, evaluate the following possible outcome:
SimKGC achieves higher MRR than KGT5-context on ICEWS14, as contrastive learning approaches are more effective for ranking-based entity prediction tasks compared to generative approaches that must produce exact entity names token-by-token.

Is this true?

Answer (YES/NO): NO